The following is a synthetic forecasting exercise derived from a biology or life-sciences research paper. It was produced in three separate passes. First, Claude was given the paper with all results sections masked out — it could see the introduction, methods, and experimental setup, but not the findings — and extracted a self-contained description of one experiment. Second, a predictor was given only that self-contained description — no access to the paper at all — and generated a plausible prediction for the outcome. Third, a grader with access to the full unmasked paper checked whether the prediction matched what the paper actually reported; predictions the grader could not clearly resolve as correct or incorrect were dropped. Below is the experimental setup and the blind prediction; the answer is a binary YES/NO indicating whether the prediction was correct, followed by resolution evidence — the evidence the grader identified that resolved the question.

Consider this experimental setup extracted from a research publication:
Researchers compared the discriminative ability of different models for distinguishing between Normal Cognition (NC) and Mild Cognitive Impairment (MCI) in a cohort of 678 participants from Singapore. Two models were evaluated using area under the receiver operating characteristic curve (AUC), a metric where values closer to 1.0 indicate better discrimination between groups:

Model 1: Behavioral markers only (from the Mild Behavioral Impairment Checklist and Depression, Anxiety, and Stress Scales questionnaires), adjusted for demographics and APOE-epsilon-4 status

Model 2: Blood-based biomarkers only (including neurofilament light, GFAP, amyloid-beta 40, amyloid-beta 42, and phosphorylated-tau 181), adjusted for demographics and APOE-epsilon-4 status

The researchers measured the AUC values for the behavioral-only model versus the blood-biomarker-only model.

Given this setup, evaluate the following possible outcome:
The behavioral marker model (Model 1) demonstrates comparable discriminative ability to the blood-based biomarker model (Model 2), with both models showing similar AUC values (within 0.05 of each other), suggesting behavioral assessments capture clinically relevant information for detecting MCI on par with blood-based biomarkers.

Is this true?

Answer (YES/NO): NO